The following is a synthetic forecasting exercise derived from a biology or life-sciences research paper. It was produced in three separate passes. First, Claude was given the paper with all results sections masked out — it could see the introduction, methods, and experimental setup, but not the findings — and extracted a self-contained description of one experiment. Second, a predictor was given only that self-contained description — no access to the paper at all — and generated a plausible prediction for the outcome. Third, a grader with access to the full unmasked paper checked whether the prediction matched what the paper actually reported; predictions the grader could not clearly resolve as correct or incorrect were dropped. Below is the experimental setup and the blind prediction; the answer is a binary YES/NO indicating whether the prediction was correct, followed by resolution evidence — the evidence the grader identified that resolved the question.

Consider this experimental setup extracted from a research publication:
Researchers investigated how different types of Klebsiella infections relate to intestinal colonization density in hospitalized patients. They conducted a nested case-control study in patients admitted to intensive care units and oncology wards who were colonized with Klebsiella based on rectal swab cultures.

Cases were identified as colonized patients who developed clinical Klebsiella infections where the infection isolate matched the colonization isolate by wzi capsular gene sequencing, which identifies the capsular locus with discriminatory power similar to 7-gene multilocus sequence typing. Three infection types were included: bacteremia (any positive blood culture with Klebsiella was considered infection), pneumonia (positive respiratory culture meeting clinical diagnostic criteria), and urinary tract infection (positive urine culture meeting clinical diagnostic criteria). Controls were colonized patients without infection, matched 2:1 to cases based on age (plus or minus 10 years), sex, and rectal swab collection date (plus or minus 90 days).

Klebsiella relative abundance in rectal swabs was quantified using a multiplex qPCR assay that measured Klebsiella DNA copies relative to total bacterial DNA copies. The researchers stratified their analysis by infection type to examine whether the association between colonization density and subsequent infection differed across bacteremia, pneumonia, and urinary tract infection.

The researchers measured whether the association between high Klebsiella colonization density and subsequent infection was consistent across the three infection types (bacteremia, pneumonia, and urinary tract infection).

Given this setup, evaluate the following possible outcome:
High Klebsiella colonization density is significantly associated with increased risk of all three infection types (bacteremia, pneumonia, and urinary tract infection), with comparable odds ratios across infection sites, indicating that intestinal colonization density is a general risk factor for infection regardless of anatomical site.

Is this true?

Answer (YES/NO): NO